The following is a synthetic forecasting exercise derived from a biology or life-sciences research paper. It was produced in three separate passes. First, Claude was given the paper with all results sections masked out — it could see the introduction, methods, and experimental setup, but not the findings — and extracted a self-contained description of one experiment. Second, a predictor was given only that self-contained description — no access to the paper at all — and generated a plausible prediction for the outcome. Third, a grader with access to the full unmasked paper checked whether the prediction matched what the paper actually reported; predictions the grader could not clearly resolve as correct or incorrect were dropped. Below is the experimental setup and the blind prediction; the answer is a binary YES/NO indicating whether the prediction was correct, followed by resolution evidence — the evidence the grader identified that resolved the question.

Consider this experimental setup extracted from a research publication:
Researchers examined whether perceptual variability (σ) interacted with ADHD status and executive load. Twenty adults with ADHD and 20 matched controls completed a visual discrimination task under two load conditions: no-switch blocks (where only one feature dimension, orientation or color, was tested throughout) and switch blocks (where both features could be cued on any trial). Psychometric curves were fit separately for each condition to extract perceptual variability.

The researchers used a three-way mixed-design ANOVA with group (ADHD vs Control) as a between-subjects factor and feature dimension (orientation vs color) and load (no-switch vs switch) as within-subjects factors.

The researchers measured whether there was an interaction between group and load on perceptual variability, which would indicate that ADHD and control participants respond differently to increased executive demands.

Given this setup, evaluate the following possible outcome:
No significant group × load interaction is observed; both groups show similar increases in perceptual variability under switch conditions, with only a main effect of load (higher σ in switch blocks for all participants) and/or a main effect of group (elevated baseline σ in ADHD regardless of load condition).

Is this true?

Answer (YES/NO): NO